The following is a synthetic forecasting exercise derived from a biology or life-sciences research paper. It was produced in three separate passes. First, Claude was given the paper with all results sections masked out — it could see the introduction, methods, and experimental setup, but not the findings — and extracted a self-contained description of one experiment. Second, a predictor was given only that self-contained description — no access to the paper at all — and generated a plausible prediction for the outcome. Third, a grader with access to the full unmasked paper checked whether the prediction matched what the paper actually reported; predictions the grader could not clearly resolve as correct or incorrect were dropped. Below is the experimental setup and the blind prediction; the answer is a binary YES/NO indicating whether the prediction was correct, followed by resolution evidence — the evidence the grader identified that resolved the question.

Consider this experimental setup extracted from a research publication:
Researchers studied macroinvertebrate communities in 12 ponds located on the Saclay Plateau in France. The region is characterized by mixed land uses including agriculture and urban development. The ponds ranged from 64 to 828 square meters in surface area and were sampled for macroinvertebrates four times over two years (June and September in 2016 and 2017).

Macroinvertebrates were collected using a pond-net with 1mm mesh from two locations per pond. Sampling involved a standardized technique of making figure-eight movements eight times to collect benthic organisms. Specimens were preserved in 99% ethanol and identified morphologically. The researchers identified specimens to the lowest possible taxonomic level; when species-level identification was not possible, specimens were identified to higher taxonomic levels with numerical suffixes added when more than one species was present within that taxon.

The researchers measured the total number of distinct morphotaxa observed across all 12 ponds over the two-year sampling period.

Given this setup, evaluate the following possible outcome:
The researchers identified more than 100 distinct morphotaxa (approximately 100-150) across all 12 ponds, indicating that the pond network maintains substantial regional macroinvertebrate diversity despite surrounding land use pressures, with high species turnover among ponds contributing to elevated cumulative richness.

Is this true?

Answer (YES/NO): NO